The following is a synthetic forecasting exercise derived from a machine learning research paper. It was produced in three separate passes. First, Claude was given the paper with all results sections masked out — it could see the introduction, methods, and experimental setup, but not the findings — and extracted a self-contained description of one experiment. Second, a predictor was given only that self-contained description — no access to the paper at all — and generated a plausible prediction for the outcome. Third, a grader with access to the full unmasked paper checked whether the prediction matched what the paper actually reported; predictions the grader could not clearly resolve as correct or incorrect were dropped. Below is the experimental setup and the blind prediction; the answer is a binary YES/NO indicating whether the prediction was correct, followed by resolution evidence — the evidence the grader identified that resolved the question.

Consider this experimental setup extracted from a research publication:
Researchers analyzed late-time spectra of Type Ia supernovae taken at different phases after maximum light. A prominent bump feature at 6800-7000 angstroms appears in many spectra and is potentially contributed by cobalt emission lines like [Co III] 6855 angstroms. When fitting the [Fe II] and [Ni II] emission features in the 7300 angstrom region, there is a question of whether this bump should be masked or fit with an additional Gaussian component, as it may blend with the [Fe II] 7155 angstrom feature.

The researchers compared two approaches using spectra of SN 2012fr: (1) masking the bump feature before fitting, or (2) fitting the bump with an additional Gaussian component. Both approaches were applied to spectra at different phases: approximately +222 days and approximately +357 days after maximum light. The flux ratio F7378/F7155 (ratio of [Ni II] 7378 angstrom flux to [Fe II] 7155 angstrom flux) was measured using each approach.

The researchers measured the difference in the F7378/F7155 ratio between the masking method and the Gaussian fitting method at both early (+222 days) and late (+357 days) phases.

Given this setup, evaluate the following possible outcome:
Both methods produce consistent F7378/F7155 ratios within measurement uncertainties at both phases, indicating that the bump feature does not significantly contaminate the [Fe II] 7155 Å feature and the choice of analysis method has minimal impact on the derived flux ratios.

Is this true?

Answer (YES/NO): NO